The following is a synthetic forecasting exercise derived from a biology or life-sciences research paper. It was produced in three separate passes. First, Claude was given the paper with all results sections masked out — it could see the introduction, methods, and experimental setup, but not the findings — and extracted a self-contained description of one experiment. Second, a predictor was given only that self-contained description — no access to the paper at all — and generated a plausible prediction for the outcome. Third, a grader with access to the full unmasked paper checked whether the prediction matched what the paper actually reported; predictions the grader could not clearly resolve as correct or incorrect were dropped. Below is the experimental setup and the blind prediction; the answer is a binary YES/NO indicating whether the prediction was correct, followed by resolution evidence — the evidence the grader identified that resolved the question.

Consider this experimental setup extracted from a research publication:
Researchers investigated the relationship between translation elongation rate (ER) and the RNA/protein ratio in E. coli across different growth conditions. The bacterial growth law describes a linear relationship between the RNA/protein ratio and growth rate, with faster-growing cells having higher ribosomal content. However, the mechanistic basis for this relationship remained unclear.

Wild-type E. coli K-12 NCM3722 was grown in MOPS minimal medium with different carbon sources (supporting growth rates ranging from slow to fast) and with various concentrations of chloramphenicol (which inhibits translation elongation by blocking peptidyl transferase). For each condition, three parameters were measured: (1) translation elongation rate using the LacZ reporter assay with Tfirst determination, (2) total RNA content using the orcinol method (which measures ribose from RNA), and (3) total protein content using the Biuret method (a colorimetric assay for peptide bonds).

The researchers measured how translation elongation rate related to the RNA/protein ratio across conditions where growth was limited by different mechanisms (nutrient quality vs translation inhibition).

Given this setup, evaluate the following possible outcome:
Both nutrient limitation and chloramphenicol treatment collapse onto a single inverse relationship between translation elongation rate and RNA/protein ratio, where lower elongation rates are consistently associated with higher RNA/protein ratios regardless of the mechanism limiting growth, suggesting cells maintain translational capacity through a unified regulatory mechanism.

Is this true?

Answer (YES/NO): NO